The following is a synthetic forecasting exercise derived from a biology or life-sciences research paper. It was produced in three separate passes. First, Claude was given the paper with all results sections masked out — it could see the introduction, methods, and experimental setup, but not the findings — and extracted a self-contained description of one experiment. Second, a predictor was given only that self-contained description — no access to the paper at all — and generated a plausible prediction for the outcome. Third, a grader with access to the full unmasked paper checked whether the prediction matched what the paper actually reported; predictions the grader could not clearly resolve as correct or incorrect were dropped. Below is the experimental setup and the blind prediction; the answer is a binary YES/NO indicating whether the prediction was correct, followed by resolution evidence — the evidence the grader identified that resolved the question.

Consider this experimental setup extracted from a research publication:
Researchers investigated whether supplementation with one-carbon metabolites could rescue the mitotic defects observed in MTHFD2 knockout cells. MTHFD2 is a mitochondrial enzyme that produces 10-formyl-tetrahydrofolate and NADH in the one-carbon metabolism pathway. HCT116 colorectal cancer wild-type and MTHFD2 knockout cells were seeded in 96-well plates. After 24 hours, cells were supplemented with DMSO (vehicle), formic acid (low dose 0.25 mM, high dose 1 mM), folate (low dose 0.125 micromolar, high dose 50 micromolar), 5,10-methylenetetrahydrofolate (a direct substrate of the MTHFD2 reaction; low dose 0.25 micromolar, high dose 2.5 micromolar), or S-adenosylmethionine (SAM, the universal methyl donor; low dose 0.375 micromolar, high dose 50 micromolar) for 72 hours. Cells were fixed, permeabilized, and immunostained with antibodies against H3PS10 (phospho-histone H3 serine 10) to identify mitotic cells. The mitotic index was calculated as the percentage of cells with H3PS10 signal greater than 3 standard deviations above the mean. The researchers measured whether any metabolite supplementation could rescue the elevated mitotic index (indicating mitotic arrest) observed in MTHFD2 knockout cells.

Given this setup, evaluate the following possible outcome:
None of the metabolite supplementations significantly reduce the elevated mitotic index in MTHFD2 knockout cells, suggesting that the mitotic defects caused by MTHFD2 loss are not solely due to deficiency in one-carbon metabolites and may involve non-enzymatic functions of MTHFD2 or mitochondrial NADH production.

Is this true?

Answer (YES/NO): YES